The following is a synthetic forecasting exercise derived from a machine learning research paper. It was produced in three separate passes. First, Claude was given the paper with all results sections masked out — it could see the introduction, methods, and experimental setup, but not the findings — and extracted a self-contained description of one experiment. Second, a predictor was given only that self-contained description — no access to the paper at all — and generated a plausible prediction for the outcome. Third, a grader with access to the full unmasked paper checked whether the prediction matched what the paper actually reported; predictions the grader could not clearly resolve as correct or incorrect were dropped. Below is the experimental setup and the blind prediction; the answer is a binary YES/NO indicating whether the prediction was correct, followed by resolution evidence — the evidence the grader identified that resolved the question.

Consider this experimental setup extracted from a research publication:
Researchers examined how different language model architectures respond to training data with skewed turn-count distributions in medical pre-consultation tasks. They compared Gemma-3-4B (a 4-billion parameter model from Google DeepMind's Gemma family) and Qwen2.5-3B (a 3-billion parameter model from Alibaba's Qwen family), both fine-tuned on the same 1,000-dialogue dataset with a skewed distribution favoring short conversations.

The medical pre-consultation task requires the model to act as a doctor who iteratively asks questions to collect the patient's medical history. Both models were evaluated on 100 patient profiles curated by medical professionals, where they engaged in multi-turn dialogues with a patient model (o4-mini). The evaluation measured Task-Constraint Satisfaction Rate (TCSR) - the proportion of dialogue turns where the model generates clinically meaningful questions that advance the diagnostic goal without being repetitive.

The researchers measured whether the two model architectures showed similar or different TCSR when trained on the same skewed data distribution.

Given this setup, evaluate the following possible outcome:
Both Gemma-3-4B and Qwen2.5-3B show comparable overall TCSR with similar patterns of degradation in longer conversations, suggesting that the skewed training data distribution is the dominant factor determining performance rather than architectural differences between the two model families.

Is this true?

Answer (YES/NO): NO